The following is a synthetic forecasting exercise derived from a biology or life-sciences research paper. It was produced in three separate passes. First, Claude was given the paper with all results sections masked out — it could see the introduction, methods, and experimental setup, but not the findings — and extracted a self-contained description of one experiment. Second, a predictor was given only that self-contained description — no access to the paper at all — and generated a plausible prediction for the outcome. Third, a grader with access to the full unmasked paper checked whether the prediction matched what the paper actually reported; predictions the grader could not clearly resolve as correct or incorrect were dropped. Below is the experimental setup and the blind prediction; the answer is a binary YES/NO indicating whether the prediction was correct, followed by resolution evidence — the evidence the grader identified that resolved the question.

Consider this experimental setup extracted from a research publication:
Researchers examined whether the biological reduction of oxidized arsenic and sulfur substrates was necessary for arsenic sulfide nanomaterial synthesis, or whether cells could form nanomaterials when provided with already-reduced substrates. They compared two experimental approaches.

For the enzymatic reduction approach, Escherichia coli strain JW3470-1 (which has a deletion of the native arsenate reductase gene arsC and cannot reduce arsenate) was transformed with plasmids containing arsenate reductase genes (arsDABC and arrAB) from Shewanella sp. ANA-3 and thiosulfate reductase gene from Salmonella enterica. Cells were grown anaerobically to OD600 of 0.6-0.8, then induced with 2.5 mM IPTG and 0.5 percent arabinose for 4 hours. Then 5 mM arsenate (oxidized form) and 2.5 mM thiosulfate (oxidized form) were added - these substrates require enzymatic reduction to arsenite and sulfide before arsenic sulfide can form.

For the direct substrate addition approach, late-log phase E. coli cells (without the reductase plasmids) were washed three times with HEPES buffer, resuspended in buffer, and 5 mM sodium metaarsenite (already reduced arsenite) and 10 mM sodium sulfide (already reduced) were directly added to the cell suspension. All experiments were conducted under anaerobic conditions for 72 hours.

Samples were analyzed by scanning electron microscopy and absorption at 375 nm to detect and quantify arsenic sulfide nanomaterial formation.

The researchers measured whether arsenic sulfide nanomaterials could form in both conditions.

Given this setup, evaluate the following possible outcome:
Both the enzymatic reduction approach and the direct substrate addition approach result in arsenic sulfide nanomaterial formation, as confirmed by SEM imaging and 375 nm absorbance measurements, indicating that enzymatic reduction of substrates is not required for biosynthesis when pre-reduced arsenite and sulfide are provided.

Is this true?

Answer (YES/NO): YES